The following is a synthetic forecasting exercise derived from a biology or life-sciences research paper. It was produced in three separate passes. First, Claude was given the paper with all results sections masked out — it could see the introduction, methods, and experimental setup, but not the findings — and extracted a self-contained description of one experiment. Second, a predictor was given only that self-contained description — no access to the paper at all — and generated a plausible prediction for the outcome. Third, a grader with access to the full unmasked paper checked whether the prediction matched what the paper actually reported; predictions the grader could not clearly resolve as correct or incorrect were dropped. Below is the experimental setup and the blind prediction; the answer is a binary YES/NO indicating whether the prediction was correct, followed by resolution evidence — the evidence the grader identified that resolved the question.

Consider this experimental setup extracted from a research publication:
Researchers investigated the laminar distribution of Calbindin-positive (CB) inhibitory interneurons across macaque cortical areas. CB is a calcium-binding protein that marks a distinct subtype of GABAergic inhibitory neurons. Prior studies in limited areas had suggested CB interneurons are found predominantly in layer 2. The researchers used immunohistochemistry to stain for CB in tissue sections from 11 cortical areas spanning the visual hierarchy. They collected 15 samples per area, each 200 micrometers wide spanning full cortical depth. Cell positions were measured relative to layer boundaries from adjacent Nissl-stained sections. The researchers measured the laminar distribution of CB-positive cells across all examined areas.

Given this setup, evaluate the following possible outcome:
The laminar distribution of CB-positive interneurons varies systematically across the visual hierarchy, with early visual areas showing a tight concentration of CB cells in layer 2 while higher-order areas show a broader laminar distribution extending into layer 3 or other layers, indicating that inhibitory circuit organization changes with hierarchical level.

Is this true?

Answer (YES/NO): NO